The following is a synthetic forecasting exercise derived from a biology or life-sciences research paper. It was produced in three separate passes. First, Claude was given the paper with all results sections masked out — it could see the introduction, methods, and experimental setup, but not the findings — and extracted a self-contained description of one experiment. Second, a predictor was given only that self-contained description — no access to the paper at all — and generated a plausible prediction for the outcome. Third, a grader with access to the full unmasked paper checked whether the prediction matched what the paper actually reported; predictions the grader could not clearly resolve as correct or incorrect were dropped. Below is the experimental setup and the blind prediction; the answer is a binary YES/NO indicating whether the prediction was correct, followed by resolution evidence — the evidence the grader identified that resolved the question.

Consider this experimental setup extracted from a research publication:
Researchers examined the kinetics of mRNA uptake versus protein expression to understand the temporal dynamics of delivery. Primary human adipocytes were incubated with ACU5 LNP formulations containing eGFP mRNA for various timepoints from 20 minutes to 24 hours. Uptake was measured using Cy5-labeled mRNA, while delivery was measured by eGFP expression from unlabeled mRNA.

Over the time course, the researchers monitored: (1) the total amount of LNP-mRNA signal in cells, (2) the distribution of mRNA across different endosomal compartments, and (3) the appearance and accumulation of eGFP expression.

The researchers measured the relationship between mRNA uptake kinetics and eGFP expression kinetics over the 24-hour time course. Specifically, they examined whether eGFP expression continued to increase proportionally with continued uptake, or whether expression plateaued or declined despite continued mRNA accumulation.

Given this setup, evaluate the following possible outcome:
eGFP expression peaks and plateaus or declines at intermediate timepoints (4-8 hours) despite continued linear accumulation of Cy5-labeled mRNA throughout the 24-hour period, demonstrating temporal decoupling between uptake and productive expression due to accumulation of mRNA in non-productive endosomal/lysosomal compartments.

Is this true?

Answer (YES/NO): NO